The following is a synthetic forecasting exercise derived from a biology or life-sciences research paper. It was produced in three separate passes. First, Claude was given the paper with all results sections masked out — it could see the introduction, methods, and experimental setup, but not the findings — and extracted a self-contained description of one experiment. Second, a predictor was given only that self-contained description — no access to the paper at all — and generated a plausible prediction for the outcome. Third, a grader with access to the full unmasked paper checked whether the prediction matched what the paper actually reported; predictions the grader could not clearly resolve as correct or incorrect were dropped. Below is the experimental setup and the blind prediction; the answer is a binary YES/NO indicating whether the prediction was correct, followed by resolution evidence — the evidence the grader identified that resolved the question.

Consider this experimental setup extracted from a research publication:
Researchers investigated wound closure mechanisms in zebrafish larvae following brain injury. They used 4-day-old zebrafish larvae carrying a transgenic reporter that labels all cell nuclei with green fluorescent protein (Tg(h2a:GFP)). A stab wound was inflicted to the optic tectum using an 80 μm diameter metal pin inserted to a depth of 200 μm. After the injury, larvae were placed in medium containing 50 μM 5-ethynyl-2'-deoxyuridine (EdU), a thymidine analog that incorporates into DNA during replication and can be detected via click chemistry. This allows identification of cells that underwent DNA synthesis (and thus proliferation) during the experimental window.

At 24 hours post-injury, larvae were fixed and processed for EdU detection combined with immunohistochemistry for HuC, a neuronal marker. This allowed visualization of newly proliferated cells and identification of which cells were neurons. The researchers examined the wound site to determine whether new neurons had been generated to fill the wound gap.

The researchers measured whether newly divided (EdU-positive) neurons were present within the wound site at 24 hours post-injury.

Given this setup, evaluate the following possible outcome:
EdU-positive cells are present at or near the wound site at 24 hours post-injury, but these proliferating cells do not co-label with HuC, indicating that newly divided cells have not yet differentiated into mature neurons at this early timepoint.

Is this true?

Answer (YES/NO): NO